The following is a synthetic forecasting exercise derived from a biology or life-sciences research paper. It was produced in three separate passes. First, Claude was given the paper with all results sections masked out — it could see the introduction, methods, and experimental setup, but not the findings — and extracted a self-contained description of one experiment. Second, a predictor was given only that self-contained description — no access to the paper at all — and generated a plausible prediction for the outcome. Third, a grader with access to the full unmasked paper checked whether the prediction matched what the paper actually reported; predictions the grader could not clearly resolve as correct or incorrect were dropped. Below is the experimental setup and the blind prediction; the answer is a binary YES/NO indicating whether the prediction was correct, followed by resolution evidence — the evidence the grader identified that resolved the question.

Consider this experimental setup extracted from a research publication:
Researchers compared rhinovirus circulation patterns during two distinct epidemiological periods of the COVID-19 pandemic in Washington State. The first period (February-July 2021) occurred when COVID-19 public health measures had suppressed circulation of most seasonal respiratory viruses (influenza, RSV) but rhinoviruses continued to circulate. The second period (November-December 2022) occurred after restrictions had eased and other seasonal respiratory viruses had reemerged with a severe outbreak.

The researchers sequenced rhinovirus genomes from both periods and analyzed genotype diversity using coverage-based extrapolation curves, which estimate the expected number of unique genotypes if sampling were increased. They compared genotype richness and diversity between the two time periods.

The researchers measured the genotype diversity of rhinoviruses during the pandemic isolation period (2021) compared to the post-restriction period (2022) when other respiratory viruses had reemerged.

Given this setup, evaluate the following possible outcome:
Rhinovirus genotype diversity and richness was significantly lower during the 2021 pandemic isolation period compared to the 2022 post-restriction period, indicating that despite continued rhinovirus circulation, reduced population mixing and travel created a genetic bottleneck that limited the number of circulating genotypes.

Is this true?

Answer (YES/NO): NO